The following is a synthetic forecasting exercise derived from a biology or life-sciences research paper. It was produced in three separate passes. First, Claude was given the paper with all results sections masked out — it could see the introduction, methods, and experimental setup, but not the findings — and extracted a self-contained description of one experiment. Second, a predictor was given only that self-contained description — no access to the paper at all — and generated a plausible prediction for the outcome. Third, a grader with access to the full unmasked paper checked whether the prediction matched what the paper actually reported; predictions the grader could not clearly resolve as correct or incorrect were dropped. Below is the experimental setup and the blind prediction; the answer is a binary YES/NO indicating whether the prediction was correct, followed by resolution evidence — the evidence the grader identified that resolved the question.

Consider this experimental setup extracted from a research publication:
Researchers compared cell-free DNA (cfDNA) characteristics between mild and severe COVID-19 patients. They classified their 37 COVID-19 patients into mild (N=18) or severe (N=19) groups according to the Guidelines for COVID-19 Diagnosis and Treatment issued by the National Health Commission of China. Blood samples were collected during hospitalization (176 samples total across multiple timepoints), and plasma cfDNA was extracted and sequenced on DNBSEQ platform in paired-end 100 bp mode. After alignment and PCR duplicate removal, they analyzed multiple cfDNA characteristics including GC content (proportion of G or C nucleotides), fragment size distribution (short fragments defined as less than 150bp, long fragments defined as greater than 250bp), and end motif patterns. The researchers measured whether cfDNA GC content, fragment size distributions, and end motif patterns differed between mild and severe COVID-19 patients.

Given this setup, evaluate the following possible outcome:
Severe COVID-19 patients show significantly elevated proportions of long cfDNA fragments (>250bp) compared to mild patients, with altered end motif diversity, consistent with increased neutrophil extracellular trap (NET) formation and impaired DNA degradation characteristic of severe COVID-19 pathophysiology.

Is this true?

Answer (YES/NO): NO